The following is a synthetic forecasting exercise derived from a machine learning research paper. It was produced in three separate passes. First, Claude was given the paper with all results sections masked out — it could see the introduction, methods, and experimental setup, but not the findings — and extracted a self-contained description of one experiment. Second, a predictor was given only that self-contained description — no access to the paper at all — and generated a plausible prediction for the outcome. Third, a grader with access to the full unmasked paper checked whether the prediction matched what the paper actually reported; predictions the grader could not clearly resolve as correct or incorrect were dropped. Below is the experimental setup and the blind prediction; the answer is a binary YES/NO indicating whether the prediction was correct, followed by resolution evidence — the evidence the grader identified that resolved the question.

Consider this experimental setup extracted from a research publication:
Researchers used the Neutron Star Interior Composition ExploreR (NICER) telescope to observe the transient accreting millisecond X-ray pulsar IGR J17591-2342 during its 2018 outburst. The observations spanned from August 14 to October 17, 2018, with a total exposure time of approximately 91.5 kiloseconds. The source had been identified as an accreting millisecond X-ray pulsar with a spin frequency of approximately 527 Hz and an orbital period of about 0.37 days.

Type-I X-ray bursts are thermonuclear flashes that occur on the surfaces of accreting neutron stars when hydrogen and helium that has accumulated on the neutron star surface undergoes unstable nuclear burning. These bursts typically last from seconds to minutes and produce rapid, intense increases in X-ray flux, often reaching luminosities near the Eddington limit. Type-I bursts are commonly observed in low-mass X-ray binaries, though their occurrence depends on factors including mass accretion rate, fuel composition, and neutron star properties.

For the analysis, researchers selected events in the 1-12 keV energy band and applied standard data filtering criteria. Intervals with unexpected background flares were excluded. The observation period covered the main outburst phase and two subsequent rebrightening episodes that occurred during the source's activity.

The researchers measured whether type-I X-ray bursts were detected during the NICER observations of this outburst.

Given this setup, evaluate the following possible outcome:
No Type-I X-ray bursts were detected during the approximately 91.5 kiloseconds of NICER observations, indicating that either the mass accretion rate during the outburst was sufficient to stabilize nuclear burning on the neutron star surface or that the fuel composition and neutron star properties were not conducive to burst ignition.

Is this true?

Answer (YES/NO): YES